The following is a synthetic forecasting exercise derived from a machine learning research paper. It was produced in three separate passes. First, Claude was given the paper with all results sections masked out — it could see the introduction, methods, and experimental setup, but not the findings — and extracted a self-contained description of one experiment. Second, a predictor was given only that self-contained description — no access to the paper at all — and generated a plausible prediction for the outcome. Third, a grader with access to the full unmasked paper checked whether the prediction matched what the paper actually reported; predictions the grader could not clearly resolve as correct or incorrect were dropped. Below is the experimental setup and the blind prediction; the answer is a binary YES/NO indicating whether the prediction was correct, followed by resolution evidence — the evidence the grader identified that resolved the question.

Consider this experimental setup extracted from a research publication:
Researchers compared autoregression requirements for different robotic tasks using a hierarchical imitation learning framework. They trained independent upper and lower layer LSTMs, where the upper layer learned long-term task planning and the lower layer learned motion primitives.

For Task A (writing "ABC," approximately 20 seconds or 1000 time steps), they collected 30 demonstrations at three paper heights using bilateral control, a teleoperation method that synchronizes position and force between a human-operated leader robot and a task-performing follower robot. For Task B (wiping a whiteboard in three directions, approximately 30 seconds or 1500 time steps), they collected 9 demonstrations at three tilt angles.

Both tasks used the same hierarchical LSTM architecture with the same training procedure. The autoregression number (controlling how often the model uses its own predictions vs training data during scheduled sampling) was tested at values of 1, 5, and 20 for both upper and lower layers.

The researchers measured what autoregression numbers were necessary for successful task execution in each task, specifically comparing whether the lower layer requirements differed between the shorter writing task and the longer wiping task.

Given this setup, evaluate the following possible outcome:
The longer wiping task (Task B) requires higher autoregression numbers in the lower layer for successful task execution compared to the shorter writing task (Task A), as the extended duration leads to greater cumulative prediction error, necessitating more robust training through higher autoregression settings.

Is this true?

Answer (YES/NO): YES